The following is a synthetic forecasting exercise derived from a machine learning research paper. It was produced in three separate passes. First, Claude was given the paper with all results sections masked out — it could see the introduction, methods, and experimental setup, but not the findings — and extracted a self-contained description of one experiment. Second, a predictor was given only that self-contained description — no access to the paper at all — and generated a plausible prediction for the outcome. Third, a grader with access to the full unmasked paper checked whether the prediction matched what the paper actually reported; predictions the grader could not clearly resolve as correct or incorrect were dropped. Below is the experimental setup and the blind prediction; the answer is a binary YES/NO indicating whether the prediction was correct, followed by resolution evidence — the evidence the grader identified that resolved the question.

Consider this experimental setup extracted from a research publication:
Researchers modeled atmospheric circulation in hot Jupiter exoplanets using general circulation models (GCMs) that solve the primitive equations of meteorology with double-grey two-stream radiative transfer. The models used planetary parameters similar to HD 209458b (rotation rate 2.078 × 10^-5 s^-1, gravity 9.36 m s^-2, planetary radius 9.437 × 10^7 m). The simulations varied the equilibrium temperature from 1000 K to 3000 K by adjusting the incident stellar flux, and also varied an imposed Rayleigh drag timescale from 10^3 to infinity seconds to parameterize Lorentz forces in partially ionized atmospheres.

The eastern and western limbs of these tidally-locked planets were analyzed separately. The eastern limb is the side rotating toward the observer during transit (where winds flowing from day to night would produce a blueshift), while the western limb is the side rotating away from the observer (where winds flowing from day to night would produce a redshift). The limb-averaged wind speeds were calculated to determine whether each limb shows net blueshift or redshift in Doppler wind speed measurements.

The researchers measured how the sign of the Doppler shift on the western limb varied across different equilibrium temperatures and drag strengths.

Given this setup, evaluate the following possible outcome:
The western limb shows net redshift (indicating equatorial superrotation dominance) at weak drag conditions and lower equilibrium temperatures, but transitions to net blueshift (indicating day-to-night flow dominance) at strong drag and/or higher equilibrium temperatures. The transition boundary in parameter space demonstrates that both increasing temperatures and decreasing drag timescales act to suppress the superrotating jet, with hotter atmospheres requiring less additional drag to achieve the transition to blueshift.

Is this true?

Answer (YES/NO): YES